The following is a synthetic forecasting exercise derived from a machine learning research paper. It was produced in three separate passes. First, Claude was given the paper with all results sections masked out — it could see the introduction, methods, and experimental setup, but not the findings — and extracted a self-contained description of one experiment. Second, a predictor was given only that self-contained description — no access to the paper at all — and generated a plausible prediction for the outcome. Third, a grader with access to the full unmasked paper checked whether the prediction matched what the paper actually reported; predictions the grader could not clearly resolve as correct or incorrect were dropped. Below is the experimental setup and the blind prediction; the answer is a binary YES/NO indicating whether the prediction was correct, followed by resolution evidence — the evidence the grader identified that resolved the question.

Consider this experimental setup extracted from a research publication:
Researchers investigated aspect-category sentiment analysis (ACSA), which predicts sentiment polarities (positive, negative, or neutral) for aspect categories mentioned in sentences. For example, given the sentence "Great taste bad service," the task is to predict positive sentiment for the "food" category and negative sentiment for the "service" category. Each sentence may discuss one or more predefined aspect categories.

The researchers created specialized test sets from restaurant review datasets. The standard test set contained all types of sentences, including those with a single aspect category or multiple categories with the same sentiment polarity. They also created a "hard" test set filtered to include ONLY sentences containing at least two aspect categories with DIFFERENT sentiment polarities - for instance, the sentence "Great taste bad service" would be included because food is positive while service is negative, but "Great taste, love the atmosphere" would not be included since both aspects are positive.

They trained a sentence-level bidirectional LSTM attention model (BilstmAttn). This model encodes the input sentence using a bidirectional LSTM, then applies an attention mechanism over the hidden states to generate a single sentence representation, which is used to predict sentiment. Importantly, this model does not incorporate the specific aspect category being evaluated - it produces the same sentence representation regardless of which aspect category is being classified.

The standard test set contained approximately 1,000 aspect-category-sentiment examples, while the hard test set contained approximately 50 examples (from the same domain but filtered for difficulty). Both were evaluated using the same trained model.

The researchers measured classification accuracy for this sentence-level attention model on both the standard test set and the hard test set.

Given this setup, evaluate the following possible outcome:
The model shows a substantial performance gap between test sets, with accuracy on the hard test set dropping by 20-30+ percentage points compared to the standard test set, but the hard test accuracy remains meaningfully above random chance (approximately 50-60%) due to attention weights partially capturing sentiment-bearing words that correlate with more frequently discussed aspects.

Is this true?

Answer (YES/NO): YES